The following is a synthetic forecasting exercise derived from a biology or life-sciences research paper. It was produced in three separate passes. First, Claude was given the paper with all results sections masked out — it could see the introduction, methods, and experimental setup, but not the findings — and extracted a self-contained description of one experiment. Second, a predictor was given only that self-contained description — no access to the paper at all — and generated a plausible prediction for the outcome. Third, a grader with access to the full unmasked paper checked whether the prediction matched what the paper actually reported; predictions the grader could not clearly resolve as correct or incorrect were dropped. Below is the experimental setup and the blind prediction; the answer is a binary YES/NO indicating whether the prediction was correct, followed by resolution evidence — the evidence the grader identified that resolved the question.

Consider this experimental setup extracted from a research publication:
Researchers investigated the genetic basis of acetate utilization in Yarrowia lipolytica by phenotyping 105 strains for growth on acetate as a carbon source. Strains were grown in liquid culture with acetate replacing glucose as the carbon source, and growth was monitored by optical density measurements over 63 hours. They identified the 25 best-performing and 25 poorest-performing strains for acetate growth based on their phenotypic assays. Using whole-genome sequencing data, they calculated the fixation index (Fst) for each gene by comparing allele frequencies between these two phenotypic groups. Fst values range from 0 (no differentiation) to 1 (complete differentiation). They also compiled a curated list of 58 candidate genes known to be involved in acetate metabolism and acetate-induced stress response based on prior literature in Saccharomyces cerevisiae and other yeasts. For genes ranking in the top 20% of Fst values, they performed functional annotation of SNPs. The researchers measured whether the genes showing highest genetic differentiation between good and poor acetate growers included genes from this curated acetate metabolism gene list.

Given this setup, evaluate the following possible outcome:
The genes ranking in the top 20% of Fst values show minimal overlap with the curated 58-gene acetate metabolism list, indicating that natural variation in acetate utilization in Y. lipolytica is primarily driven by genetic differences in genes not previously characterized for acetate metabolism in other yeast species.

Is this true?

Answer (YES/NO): YES